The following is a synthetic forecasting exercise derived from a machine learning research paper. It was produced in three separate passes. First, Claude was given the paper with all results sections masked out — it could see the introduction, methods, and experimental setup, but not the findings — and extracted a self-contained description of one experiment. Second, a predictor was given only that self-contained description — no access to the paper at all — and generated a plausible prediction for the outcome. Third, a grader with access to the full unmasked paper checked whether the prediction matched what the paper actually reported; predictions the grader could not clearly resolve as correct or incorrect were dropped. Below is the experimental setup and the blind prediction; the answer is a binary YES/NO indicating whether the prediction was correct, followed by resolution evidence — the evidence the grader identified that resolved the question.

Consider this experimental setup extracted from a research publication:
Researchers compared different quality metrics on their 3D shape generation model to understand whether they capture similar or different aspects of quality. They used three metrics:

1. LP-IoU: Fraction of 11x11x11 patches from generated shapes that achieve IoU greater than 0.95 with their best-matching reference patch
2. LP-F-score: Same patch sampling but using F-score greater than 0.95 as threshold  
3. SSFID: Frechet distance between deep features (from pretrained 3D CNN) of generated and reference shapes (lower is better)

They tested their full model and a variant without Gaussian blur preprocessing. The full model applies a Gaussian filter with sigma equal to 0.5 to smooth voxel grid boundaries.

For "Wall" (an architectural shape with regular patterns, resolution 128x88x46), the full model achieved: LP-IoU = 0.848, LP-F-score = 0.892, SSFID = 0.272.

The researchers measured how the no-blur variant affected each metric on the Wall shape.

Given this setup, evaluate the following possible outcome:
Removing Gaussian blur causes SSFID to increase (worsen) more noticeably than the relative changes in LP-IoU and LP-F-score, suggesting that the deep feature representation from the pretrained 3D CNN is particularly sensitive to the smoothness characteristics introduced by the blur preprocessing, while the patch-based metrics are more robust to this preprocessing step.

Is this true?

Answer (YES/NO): YES